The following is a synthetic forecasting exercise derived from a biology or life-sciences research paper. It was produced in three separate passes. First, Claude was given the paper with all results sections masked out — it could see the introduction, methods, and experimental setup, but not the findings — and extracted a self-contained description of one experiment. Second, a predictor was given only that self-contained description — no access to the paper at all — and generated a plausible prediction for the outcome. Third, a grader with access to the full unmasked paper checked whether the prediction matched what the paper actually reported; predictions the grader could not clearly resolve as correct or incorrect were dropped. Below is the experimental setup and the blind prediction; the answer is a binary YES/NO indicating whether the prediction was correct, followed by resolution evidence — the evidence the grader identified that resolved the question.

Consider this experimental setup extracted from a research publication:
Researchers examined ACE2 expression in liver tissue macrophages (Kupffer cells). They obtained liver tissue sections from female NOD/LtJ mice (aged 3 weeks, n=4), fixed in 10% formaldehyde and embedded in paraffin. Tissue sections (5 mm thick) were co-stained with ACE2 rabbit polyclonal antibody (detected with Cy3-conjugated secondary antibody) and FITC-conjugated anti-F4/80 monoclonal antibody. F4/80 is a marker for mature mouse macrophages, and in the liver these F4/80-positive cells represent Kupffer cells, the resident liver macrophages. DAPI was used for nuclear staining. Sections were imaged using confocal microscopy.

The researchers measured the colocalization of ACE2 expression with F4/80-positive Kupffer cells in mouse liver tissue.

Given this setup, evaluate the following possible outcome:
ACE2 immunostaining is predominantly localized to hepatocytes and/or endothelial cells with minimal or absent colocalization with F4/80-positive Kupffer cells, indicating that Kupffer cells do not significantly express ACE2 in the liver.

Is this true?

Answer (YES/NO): NO